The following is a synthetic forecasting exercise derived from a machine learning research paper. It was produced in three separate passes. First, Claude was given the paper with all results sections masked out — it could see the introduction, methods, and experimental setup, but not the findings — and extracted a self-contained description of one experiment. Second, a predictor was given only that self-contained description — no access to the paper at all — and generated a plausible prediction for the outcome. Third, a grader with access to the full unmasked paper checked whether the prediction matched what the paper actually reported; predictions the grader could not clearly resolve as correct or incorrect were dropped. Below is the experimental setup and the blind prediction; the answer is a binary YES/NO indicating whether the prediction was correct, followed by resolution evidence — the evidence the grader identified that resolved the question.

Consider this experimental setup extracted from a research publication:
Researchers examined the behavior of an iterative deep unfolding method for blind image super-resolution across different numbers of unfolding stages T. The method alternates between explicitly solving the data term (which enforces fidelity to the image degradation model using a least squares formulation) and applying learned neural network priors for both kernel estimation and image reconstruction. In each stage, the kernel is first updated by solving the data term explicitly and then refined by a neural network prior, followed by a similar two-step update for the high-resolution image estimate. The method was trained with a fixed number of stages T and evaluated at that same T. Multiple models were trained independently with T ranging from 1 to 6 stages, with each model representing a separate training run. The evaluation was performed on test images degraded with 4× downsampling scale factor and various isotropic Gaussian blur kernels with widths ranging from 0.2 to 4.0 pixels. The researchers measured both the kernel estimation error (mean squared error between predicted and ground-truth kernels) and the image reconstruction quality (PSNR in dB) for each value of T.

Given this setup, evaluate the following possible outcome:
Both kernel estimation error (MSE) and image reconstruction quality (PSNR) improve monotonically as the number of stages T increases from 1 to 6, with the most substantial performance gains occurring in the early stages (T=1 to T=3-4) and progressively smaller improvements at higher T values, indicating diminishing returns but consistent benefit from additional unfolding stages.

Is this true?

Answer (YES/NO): NO